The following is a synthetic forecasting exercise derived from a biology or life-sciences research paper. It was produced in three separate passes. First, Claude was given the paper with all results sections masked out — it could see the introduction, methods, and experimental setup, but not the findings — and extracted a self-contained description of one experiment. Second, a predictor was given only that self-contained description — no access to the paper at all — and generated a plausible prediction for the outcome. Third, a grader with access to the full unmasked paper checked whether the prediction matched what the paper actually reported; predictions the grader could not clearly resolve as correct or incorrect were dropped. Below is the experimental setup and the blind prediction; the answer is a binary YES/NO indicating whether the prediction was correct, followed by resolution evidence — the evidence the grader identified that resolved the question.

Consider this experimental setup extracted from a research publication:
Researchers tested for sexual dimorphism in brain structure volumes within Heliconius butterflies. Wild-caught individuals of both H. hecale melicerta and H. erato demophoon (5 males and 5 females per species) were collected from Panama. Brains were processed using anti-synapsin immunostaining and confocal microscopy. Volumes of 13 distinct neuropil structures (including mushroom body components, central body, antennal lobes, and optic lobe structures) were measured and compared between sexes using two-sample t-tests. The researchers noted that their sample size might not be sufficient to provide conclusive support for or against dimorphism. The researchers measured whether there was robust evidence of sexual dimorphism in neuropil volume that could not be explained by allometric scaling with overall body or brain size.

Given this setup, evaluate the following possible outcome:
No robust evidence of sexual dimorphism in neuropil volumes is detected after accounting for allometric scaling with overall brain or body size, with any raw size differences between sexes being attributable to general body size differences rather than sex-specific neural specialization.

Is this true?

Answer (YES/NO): YES